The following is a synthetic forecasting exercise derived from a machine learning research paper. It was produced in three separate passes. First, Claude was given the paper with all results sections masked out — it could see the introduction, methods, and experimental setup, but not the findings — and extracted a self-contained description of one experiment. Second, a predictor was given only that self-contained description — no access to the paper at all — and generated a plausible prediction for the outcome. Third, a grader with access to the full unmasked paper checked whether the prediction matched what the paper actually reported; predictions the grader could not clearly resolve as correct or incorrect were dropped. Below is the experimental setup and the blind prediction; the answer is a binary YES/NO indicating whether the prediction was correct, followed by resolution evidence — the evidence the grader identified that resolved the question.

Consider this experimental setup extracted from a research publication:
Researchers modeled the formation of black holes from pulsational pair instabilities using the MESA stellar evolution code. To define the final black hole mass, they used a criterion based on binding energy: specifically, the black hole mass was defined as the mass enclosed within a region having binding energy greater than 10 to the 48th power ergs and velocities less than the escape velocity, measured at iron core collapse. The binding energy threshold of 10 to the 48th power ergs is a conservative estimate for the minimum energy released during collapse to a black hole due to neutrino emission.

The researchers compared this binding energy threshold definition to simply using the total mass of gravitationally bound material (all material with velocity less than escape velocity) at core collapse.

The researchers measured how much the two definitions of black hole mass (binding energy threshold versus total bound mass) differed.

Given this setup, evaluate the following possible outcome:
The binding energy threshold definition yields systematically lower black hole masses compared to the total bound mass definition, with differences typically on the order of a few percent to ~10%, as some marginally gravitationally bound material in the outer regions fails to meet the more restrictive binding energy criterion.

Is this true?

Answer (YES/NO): NO